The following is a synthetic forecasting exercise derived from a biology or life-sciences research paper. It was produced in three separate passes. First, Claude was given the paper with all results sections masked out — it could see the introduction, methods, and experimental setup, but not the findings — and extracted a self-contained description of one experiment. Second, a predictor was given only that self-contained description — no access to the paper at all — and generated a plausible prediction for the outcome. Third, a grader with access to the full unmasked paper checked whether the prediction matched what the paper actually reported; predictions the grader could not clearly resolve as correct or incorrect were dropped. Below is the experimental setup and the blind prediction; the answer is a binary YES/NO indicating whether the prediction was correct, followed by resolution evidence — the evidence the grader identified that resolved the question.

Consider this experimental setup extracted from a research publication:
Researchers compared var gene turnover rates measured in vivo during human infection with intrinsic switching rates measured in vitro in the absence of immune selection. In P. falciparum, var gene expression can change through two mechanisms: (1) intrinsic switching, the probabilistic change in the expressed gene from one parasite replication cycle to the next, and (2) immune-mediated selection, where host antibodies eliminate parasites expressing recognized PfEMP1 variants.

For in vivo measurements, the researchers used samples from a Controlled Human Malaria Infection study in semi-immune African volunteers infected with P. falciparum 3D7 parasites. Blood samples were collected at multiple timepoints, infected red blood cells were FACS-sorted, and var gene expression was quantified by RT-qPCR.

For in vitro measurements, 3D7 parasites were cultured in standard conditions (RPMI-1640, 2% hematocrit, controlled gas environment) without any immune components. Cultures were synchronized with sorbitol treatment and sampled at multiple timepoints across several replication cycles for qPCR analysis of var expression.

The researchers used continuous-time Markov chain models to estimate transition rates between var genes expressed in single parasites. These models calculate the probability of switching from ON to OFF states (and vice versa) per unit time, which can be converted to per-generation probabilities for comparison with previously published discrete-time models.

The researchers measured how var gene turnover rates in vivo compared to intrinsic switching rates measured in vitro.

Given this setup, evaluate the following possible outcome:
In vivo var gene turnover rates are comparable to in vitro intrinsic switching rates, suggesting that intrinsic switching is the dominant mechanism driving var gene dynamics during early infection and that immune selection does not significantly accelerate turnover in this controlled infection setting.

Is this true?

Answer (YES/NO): NO